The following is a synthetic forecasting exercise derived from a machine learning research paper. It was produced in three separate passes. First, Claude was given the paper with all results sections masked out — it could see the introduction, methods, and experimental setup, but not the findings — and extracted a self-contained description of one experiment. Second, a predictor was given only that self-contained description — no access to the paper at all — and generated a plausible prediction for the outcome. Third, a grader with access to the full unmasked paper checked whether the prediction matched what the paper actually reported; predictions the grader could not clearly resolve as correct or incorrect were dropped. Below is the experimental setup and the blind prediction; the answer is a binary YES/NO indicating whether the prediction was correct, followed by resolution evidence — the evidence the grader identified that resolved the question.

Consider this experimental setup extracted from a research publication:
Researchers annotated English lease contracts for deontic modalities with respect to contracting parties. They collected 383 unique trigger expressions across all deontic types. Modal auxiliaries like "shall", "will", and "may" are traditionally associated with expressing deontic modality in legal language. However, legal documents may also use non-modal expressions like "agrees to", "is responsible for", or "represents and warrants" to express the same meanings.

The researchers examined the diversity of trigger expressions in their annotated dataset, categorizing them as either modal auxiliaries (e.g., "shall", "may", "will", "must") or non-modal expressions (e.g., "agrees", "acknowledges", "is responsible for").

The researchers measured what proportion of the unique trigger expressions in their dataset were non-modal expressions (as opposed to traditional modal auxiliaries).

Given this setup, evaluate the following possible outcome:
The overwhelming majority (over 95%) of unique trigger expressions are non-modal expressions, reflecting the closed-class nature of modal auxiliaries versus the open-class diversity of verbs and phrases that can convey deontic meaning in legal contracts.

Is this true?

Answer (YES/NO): NO